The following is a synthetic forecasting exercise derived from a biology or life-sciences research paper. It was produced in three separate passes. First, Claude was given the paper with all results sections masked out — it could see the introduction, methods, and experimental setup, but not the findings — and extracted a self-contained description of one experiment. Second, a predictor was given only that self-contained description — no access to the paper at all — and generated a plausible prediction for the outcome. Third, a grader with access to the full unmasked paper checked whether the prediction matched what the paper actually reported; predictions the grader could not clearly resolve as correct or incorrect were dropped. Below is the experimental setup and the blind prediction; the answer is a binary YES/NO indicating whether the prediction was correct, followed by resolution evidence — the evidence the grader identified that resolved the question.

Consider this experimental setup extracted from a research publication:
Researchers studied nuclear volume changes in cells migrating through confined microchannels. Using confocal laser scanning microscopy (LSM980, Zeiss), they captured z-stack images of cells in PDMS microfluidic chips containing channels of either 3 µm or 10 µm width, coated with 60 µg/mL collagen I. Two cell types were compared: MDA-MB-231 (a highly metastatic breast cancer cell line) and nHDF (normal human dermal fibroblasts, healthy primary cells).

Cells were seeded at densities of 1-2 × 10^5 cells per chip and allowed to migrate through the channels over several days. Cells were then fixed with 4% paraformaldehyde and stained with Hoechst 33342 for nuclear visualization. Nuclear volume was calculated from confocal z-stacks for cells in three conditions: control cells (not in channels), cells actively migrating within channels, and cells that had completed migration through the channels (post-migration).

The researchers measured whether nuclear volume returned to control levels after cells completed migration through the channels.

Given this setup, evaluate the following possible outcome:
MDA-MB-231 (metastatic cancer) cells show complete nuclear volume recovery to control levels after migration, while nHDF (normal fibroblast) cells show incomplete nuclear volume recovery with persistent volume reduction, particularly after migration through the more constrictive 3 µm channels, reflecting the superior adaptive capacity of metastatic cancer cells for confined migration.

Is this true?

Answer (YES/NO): NO